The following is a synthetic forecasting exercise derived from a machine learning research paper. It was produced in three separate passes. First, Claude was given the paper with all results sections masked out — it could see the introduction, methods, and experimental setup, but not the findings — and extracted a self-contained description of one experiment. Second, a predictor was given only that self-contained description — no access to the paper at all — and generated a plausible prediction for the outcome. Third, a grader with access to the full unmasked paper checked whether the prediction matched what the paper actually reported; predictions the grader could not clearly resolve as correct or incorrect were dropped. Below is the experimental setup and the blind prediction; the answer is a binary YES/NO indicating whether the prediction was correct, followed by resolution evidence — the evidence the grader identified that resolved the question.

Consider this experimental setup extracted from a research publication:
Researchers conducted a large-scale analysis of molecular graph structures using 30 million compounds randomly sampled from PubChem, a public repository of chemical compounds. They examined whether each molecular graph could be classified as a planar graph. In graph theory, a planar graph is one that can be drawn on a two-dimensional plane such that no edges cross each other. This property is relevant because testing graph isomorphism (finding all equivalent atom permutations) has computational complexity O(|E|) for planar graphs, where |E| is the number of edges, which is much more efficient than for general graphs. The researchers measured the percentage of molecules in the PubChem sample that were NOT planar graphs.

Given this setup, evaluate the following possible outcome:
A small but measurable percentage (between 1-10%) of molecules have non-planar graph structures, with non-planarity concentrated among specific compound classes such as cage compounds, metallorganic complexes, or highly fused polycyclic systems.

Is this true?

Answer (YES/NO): NO